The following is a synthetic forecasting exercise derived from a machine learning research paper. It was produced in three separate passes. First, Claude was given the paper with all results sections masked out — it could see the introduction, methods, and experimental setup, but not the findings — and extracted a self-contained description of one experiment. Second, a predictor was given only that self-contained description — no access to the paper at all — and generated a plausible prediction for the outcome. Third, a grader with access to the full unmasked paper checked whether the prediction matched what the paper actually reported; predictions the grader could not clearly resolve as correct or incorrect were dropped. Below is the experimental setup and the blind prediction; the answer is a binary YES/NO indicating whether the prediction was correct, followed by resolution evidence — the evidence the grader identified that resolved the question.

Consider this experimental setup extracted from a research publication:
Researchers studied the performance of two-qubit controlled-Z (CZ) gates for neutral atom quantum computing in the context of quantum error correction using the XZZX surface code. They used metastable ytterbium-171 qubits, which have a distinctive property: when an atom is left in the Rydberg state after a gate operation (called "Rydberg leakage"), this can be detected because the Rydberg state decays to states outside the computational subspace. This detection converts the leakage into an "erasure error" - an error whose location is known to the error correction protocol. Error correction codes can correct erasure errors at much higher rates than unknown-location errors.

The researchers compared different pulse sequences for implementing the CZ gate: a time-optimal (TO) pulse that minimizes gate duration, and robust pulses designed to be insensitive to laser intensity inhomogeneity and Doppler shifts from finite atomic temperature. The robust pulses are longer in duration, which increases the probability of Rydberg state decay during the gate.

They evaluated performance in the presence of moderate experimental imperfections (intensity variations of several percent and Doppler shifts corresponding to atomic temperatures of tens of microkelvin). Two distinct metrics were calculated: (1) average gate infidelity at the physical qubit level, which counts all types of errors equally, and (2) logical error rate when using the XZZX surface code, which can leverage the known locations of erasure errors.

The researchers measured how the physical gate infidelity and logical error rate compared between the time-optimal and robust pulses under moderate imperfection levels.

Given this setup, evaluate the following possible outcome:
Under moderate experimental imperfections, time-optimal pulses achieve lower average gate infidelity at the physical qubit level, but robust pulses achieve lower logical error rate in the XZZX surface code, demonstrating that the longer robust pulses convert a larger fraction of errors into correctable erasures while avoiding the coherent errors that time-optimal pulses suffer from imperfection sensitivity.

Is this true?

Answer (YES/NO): NO